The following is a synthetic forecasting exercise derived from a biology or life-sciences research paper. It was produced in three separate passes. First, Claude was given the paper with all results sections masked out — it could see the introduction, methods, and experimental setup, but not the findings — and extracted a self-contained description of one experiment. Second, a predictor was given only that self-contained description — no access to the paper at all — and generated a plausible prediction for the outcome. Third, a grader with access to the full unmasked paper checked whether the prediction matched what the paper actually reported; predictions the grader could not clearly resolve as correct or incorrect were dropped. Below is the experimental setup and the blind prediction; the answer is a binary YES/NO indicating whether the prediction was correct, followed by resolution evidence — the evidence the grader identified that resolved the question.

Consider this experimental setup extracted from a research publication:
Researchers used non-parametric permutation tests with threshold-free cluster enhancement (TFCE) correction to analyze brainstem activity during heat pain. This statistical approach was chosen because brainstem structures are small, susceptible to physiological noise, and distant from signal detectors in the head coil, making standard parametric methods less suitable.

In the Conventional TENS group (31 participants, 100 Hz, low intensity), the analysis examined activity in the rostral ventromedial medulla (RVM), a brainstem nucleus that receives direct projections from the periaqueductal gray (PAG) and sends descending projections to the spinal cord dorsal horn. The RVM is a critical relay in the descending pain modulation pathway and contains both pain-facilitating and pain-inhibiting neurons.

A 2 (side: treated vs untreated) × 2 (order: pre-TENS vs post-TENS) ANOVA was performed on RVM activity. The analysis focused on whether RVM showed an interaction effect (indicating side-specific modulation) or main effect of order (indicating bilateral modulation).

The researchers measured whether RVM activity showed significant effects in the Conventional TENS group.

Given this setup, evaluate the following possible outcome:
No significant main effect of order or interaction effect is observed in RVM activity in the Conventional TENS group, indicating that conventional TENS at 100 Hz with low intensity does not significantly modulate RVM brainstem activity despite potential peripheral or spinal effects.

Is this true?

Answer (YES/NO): NO